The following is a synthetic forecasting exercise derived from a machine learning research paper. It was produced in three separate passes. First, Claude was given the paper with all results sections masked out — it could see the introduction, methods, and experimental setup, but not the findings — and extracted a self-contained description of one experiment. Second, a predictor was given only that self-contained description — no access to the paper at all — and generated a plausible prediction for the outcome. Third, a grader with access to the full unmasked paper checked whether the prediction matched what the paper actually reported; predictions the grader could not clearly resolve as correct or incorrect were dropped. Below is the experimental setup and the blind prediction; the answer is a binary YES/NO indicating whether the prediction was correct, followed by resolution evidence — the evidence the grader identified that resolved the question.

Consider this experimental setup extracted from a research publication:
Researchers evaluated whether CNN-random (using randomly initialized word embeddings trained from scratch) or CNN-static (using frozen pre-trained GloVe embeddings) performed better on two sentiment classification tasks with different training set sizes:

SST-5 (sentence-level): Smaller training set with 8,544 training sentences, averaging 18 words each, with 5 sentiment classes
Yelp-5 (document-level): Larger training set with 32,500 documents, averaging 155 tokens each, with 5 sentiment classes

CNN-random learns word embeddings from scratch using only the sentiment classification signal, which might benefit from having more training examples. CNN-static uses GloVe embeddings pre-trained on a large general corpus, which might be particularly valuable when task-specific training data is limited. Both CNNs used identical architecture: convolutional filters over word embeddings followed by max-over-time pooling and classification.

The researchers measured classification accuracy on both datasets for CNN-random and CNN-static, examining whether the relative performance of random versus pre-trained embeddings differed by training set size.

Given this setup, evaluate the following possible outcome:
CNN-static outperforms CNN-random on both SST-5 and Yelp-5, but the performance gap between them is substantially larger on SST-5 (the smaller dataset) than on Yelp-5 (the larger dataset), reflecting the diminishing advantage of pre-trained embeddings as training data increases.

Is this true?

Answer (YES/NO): NO